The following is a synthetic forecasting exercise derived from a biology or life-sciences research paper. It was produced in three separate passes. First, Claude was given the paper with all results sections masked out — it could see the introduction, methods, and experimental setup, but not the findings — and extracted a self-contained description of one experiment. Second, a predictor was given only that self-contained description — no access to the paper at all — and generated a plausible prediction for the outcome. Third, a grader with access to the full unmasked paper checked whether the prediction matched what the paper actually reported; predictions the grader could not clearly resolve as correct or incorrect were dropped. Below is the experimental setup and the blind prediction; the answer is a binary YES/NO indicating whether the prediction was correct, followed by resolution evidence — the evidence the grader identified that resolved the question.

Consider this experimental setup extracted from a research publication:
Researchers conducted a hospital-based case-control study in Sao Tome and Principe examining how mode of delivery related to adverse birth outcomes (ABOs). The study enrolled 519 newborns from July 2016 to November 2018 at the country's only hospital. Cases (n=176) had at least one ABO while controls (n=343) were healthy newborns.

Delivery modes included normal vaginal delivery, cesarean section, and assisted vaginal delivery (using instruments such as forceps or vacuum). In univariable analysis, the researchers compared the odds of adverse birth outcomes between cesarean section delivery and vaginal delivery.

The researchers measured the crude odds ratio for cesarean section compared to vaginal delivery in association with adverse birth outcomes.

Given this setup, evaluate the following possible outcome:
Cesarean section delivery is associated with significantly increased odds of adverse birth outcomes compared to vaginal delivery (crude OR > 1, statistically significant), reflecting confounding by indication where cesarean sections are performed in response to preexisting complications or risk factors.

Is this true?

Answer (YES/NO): YES